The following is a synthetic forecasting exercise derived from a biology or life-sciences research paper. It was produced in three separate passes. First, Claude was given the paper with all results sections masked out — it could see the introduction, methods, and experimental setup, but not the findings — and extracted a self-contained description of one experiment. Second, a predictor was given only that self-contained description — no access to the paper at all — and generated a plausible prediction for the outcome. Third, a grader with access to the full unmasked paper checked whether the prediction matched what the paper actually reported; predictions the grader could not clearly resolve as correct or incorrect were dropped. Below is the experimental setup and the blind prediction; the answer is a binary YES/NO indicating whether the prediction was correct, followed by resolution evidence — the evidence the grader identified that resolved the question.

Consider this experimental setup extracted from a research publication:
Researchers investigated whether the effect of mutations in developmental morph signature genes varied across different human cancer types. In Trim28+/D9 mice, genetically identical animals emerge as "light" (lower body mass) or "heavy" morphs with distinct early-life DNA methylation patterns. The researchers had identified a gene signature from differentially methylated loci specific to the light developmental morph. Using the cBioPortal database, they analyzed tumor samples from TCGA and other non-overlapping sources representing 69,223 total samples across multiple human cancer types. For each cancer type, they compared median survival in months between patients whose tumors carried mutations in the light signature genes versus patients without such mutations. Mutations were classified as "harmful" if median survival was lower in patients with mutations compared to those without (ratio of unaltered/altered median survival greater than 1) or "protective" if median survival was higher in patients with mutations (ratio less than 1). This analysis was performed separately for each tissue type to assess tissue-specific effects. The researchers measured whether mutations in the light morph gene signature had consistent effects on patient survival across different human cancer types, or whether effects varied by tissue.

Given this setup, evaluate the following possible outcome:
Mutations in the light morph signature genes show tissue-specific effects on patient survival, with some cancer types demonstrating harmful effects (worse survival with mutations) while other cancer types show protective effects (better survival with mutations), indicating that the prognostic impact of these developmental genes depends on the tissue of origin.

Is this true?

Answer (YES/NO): NO